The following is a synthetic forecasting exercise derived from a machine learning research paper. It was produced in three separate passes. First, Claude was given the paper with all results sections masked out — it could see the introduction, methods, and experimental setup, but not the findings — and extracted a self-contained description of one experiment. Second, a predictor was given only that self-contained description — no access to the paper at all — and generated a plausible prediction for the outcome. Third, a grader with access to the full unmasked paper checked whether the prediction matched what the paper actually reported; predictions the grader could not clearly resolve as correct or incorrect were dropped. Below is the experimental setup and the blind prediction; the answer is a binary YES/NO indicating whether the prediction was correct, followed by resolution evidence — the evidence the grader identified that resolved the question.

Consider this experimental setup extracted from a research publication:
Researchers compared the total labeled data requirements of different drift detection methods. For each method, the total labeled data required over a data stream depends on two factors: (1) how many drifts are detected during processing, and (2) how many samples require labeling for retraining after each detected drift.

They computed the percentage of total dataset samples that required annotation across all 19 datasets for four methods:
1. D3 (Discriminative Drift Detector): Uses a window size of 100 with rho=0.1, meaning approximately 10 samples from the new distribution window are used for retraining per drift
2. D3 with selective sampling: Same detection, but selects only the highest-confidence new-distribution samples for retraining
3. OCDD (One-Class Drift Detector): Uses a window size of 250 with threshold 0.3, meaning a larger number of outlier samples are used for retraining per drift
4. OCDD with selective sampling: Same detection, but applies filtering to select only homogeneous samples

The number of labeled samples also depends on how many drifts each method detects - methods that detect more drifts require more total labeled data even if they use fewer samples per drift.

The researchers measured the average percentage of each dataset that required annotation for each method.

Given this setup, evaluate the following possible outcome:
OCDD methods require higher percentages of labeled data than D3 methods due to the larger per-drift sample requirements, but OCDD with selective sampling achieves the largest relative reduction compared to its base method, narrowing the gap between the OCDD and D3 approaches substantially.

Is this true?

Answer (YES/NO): YES